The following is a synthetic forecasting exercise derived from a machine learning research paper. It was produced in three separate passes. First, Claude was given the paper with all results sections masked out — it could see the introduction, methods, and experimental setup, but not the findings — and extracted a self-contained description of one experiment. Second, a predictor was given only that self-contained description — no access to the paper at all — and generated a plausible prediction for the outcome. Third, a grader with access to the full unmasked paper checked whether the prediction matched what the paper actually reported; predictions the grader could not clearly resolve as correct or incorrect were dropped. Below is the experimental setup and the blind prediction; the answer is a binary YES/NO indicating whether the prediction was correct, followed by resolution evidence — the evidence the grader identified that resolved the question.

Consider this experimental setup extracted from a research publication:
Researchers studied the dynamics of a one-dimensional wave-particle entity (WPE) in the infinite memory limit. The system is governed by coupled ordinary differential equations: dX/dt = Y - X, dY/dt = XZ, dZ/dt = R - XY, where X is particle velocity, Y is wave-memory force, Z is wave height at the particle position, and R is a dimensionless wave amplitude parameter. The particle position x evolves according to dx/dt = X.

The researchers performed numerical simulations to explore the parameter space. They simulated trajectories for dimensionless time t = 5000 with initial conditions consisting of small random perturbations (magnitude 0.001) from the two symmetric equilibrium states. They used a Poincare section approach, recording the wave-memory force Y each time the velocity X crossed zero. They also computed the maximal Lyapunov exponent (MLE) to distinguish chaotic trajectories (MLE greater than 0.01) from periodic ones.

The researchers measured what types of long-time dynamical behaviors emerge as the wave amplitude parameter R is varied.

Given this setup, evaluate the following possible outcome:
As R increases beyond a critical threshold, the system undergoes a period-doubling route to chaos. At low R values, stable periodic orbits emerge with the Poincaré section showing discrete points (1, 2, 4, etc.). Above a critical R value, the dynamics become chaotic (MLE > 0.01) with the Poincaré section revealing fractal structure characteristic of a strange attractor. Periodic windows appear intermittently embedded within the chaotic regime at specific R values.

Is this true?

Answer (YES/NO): NO